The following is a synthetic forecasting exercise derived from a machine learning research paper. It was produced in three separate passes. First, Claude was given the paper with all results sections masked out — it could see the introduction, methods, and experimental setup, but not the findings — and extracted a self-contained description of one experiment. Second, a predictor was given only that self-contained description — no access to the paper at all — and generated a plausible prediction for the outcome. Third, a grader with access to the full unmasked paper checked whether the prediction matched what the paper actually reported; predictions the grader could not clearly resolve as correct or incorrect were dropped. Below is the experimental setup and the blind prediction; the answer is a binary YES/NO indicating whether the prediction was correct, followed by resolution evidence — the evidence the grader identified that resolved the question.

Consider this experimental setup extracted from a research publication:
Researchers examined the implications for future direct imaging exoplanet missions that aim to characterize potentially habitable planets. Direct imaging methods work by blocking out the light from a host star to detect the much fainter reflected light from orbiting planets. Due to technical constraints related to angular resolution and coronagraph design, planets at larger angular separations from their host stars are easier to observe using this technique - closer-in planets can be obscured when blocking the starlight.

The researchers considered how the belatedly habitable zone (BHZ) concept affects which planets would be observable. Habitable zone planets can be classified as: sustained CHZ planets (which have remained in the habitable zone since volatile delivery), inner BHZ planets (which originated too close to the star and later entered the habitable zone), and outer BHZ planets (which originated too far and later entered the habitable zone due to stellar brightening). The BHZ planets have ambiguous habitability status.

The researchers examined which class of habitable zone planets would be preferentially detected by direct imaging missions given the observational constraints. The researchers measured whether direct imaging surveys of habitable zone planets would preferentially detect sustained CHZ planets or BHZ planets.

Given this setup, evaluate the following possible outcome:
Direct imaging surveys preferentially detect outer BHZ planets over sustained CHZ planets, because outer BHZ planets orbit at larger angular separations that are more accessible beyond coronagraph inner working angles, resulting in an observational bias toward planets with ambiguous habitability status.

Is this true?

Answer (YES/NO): NO